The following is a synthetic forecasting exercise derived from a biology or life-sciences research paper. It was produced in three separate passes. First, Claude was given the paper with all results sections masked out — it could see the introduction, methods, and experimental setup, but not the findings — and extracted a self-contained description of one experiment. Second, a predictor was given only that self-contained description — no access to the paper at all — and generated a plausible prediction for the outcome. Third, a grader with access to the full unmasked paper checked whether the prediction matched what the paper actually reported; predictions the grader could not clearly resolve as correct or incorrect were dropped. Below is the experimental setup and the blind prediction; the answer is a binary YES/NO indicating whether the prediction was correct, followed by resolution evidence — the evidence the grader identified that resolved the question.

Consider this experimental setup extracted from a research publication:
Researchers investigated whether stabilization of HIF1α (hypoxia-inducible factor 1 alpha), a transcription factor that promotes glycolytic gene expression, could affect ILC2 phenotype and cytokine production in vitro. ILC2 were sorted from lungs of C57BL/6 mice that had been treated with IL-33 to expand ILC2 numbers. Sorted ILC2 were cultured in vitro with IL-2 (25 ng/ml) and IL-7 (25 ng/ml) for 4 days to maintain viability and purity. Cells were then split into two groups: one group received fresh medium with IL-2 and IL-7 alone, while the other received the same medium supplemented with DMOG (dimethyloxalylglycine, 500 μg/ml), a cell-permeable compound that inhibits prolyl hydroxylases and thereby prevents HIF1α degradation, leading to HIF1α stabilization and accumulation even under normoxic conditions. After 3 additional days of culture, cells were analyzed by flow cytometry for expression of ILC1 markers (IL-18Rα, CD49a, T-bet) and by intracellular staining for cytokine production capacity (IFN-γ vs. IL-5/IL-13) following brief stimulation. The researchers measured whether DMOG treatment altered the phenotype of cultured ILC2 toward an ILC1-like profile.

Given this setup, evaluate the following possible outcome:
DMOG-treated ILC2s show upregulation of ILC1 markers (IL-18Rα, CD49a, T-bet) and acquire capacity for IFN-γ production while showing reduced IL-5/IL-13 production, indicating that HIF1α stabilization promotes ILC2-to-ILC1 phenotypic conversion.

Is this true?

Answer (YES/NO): NO